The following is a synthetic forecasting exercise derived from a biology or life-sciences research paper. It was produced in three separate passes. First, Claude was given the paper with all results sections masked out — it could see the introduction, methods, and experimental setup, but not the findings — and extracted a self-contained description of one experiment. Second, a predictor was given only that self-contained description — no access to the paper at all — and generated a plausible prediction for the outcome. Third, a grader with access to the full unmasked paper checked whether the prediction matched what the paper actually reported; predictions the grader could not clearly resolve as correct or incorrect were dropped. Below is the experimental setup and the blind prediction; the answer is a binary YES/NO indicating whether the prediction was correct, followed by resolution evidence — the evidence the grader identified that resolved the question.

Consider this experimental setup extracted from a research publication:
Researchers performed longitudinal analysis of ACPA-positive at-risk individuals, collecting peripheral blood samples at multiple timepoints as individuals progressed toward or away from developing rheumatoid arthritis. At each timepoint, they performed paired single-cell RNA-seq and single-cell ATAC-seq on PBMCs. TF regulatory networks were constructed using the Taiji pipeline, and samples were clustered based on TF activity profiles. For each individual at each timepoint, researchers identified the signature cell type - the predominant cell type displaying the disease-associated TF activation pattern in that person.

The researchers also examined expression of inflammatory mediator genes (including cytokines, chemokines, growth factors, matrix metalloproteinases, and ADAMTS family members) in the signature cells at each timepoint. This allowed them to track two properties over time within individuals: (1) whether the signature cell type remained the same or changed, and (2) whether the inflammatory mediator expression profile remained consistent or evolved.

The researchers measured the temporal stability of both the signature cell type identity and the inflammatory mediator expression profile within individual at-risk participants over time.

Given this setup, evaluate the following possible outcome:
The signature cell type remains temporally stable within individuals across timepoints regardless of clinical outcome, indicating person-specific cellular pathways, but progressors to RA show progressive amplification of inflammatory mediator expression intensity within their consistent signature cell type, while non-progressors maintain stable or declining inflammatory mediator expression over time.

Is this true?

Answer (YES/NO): NO